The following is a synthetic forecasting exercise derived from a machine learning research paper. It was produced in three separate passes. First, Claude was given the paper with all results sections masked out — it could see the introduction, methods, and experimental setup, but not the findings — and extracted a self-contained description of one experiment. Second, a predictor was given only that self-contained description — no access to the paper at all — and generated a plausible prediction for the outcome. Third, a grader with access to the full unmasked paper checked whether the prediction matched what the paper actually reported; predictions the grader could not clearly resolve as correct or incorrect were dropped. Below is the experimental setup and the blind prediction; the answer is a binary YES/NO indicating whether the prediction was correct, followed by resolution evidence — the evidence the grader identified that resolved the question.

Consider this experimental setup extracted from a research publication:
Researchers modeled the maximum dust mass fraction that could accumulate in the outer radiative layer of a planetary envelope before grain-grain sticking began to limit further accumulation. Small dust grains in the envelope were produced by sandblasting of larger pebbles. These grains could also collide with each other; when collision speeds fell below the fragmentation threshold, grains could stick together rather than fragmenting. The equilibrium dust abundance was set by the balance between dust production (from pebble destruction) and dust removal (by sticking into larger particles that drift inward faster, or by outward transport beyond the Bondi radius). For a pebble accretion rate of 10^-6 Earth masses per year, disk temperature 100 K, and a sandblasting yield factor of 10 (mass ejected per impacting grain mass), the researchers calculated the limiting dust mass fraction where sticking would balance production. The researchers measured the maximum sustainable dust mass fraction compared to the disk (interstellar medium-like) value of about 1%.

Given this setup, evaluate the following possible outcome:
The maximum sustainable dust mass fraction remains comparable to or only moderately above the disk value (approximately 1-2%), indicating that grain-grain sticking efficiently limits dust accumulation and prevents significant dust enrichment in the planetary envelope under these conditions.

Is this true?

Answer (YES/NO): NO